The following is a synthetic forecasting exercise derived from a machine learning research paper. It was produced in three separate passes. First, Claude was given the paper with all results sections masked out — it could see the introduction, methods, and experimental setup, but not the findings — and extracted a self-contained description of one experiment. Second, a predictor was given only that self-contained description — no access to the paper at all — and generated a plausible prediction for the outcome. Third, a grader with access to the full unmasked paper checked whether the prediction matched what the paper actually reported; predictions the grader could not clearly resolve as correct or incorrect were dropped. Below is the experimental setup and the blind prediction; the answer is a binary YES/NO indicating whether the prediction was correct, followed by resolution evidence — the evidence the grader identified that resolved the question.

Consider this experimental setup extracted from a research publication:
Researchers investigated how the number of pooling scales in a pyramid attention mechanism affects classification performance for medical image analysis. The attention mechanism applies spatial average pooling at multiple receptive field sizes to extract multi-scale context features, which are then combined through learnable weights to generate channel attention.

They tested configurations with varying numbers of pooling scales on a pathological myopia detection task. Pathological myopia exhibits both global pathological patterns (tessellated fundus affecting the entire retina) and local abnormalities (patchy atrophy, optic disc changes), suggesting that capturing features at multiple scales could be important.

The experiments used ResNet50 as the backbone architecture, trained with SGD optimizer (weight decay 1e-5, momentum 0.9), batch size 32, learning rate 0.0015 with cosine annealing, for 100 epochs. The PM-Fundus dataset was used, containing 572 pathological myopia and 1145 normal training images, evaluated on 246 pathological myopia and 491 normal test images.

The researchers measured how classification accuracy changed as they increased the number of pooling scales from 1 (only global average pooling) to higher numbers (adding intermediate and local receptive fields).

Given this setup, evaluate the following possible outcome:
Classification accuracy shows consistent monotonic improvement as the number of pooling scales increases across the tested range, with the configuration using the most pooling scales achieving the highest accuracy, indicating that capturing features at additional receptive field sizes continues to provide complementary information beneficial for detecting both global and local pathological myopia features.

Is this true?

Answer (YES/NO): NO